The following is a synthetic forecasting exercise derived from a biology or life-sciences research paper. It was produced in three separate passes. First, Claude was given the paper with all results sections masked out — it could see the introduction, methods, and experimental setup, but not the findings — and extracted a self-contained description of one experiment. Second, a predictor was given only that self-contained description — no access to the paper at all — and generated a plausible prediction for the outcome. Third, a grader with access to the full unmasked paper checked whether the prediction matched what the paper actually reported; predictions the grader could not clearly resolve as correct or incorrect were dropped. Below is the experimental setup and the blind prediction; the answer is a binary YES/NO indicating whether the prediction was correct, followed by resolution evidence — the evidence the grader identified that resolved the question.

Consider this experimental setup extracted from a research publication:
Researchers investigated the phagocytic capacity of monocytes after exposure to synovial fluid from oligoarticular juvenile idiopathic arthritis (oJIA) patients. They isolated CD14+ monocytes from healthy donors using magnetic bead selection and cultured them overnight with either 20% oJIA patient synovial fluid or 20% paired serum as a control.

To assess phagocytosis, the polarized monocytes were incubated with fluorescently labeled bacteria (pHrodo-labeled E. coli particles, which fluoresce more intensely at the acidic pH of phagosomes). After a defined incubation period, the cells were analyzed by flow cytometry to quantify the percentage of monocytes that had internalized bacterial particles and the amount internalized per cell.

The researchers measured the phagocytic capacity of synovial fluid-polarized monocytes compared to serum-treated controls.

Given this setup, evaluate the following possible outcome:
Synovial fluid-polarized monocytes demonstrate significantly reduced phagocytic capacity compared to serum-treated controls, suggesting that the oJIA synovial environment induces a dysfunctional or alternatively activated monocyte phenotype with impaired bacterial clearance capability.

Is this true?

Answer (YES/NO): NO